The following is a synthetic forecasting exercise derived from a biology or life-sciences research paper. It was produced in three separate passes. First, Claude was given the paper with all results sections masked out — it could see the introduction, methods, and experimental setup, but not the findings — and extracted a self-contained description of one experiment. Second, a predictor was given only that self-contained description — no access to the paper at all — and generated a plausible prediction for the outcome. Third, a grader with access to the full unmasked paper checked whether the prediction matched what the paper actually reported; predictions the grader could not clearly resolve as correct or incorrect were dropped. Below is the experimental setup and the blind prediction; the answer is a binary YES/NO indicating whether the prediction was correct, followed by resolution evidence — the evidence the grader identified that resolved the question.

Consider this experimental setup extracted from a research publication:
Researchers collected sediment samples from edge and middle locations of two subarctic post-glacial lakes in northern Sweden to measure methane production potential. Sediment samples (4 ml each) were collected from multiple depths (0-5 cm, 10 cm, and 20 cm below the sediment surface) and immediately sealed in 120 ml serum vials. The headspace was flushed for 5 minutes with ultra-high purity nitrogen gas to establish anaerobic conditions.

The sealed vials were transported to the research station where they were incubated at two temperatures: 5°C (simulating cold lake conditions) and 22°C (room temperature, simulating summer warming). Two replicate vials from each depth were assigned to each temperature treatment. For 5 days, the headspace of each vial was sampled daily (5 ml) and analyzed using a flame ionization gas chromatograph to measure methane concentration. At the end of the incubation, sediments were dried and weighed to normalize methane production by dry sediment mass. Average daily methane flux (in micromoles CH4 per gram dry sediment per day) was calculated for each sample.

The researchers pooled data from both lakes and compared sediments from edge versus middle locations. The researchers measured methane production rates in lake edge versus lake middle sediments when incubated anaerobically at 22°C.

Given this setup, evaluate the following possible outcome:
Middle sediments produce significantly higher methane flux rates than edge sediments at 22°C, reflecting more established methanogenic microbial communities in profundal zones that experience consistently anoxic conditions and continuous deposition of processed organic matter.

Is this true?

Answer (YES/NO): YES